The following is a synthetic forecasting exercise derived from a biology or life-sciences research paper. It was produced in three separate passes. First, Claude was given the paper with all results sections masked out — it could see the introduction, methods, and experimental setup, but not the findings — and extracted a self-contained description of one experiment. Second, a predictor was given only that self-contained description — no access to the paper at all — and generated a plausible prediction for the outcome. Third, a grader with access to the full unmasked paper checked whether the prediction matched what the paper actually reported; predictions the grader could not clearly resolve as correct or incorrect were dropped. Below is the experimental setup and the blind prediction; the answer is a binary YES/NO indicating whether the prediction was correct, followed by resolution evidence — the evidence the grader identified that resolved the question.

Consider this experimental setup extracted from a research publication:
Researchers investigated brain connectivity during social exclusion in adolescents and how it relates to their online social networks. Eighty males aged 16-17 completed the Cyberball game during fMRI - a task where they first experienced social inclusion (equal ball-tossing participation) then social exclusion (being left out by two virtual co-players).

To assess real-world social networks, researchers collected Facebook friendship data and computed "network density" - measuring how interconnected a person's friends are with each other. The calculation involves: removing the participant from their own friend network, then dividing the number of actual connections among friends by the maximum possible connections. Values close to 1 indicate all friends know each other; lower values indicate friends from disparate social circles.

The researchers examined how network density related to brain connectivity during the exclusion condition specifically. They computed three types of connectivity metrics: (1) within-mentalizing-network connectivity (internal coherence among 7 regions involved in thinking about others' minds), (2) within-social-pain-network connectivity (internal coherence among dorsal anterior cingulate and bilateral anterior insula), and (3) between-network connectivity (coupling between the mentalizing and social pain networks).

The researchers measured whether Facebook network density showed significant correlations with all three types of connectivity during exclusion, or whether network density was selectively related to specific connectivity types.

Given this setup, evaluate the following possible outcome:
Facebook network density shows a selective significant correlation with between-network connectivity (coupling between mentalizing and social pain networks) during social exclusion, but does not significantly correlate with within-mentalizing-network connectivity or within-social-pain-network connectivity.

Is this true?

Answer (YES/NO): NO